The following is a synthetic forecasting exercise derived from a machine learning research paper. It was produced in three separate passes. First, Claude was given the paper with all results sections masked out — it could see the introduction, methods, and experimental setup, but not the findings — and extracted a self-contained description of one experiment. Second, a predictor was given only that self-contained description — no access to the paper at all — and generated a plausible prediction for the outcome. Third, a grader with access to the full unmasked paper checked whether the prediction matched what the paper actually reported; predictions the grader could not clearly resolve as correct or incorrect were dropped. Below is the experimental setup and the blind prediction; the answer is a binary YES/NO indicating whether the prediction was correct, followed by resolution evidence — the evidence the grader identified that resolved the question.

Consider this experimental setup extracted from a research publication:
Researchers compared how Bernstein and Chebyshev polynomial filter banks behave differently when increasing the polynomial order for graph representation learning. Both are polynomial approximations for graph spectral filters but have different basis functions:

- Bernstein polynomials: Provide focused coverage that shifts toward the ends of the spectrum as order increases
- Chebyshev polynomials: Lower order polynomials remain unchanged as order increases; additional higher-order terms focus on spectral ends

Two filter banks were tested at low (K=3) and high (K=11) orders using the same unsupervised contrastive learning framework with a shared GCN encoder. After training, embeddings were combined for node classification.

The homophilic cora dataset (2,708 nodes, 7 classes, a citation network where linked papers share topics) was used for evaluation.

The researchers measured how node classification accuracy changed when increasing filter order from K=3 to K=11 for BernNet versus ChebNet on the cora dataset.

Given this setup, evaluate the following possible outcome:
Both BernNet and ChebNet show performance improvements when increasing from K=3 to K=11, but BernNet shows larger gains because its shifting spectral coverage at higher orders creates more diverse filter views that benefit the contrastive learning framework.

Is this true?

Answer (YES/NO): NO